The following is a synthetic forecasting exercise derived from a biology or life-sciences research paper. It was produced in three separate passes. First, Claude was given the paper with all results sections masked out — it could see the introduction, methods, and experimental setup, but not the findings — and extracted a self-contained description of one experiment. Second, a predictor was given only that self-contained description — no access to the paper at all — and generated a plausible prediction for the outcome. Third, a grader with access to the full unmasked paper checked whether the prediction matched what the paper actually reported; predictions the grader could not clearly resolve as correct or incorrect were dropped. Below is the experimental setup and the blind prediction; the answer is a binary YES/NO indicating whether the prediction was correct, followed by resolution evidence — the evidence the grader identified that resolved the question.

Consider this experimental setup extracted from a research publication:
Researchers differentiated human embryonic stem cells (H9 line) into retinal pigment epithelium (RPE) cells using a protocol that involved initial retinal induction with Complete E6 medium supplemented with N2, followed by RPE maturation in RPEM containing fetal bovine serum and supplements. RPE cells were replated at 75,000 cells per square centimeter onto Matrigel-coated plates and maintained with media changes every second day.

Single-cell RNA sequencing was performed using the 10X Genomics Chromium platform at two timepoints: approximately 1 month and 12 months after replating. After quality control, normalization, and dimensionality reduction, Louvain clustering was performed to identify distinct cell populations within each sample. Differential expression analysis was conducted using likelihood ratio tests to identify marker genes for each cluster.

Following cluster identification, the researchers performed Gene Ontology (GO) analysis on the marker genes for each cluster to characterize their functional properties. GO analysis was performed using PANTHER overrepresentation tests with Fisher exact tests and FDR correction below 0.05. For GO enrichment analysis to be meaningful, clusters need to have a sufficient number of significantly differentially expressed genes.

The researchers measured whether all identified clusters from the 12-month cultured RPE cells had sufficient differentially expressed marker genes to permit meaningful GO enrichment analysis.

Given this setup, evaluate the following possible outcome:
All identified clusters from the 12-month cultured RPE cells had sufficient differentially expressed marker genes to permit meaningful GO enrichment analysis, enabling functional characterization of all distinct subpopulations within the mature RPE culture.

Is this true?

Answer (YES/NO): NO